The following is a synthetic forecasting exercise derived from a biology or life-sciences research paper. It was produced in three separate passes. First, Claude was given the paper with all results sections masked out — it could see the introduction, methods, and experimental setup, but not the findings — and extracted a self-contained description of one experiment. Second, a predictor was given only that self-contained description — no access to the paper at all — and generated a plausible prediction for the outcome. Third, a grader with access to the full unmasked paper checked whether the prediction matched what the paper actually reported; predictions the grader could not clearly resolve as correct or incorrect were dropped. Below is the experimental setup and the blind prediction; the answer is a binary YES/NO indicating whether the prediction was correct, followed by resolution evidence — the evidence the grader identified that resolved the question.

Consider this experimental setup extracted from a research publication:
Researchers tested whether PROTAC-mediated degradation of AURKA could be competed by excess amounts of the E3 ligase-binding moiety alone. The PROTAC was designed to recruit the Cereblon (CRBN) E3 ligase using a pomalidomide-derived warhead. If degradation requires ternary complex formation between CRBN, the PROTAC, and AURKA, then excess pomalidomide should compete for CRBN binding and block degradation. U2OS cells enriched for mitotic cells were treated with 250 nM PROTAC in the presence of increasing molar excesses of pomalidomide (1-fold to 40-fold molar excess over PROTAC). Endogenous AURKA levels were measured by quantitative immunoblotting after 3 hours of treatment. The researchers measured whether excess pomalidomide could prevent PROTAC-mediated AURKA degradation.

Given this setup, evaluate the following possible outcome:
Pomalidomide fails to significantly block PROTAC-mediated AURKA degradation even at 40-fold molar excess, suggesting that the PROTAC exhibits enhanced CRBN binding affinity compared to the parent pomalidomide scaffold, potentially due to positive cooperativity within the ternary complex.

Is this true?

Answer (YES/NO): NO